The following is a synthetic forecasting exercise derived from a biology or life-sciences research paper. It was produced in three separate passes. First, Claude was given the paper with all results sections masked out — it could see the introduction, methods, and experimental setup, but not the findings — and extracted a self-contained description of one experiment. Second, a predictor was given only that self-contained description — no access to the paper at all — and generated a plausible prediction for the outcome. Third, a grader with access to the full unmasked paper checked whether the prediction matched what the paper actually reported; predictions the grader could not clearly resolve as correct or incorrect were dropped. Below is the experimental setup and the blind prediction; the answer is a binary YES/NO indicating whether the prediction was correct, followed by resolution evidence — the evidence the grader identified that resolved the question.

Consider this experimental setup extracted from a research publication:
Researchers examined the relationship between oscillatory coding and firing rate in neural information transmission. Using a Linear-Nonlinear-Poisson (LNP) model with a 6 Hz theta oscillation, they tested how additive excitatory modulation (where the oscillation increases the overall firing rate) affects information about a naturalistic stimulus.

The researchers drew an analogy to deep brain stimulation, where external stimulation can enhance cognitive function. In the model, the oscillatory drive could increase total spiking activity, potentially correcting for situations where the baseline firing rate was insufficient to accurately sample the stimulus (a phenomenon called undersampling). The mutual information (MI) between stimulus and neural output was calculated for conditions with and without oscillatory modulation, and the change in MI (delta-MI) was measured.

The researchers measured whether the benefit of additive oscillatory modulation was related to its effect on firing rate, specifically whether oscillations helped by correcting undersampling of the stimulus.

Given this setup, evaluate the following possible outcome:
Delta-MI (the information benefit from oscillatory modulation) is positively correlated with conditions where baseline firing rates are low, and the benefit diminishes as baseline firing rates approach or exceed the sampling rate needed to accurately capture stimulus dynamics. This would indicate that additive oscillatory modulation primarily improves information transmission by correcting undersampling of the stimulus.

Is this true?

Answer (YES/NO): YES